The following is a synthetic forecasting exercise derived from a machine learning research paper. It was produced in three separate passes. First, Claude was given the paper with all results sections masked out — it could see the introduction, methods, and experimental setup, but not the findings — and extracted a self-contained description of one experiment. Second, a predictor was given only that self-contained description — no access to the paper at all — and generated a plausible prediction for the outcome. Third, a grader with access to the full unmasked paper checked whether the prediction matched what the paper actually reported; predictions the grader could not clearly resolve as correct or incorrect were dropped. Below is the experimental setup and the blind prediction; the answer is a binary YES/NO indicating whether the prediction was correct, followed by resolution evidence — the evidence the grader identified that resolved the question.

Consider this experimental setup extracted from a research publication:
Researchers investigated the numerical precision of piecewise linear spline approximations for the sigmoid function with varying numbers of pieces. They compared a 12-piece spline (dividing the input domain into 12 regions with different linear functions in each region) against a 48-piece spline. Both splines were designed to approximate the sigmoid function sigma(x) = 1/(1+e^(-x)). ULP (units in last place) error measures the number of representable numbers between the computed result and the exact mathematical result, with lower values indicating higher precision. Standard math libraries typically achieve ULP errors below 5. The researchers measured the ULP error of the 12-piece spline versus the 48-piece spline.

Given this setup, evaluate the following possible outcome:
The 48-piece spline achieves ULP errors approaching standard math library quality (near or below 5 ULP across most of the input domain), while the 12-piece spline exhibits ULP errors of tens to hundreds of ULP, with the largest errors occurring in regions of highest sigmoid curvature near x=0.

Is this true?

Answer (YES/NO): NO